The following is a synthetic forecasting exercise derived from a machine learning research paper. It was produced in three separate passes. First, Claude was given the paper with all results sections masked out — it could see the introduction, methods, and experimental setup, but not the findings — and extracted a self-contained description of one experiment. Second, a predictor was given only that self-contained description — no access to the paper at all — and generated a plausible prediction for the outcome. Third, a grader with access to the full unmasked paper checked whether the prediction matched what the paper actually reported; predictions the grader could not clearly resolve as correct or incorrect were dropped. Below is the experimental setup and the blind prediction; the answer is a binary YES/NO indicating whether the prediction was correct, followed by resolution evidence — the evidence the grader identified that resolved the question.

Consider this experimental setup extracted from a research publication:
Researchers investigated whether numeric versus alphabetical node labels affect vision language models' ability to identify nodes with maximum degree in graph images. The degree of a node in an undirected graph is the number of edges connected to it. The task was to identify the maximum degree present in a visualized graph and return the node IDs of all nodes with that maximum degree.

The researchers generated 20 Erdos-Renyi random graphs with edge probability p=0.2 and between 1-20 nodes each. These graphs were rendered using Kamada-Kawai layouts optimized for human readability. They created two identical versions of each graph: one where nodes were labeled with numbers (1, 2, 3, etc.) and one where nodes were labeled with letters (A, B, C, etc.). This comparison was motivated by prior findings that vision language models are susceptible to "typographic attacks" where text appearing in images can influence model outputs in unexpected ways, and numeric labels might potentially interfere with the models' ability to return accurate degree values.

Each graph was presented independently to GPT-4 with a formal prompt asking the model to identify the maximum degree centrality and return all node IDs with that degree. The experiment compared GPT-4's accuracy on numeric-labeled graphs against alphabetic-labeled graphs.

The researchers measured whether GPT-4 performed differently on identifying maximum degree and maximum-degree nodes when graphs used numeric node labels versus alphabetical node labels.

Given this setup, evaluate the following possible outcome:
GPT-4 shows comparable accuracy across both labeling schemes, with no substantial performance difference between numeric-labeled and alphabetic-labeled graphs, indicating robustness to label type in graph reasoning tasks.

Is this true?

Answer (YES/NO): NO